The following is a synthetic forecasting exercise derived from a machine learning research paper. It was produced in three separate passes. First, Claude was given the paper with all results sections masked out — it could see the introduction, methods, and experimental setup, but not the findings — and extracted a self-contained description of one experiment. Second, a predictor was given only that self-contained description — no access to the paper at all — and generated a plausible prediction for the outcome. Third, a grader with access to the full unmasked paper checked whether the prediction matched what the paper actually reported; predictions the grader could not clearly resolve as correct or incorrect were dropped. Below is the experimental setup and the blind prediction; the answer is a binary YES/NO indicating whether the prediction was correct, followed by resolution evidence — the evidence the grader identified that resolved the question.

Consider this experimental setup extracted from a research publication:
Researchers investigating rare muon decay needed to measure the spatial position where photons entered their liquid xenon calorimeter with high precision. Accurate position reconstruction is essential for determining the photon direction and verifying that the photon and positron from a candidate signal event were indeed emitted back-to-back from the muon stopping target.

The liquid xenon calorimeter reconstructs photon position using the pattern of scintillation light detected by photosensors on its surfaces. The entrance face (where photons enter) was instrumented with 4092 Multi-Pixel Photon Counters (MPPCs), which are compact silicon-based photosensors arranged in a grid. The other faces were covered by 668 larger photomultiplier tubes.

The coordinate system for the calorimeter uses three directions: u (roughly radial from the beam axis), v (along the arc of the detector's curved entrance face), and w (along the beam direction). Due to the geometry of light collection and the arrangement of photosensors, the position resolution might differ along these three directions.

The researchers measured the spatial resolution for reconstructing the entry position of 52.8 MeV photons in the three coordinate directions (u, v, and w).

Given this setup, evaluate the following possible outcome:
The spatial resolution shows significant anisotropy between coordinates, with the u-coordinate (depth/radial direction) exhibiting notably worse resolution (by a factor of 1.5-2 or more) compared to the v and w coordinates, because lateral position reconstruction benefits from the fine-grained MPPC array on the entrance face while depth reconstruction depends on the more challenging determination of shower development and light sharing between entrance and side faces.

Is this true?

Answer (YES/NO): NO